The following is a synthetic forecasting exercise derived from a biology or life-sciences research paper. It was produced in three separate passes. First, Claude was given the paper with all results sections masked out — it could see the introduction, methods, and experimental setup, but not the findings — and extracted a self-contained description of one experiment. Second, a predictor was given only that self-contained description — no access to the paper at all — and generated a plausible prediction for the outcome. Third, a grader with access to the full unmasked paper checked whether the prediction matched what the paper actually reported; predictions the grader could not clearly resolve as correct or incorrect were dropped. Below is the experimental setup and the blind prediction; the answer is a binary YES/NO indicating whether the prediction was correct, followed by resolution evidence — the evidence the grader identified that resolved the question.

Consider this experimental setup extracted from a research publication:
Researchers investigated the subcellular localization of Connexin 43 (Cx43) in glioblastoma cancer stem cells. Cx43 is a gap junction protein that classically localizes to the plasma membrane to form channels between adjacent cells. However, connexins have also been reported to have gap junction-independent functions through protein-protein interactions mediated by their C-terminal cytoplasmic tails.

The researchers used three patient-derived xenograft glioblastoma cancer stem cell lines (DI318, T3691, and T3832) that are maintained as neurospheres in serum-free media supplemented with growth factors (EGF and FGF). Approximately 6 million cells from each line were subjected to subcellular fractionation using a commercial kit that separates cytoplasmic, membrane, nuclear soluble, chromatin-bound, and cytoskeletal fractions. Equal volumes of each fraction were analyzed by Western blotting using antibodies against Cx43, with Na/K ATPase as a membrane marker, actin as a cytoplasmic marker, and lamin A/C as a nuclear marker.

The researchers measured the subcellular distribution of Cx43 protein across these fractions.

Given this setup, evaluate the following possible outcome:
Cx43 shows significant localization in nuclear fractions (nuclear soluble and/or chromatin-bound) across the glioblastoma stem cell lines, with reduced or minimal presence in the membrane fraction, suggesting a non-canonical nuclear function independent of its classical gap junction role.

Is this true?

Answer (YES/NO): NO